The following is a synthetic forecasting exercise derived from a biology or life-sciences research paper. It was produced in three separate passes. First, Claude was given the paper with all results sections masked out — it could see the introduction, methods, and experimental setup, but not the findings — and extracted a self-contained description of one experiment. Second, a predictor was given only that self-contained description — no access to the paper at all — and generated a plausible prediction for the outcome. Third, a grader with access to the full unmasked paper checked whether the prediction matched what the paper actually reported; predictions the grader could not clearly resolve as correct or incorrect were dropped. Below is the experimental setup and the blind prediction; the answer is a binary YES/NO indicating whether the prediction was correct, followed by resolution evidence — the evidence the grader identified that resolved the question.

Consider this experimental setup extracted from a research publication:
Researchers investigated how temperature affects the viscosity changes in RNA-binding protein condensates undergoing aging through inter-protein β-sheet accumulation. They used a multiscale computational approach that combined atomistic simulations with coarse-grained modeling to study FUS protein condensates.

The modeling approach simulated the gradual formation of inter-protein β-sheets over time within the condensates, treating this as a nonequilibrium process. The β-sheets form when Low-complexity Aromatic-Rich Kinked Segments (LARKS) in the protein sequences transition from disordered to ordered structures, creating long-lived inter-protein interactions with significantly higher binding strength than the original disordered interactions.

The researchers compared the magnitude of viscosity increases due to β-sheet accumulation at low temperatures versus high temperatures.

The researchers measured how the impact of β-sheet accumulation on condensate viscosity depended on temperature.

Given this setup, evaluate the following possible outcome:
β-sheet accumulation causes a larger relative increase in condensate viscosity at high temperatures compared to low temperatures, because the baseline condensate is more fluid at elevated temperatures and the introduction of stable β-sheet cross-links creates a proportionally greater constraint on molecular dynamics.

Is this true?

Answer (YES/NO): NO